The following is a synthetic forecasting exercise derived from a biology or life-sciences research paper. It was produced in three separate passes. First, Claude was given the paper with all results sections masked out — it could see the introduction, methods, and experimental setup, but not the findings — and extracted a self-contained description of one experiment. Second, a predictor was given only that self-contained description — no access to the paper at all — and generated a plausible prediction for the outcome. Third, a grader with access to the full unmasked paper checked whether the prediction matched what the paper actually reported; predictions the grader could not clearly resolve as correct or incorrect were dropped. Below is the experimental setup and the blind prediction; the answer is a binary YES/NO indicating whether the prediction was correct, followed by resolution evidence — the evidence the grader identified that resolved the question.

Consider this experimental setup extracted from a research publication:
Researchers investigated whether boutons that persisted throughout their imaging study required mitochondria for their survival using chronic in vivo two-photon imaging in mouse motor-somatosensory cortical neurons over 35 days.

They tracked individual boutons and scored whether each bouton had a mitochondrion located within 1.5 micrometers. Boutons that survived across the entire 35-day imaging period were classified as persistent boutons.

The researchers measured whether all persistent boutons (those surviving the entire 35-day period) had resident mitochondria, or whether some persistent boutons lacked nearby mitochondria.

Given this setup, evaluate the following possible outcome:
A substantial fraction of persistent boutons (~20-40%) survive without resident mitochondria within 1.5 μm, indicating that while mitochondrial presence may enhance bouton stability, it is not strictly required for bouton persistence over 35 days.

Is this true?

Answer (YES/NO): NO